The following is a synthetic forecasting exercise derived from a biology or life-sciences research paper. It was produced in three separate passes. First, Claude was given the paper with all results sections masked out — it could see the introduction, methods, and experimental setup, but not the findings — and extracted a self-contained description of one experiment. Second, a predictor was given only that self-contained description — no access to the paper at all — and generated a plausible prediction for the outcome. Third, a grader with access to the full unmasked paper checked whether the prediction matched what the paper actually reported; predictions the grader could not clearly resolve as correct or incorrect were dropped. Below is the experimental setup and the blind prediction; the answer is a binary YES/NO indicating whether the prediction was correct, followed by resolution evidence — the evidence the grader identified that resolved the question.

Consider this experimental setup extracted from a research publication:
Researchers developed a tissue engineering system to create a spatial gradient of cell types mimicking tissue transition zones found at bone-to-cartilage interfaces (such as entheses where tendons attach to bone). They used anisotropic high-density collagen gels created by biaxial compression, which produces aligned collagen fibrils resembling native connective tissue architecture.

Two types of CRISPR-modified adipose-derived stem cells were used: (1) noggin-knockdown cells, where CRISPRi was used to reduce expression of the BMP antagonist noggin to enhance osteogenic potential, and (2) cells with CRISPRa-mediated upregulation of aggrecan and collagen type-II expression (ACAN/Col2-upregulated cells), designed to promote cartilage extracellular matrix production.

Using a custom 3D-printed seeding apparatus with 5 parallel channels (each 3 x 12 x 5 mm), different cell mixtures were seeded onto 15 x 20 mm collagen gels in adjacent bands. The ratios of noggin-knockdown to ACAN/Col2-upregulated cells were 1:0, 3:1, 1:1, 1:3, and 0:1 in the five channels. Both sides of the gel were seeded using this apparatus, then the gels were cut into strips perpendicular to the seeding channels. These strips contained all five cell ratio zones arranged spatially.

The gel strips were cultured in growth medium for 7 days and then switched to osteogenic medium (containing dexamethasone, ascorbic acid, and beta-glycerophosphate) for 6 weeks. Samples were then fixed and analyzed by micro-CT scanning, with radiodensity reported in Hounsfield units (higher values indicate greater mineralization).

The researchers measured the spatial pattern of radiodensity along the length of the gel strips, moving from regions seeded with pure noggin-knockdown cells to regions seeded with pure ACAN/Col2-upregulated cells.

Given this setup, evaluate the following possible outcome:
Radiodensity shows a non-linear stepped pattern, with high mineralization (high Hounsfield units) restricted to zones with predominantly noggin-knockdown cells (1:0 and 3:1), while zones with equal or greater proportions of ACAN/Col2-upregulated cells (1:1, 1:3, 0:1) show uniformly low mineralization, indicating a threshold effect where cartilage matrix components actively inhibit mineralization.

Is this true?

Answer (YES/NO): NO